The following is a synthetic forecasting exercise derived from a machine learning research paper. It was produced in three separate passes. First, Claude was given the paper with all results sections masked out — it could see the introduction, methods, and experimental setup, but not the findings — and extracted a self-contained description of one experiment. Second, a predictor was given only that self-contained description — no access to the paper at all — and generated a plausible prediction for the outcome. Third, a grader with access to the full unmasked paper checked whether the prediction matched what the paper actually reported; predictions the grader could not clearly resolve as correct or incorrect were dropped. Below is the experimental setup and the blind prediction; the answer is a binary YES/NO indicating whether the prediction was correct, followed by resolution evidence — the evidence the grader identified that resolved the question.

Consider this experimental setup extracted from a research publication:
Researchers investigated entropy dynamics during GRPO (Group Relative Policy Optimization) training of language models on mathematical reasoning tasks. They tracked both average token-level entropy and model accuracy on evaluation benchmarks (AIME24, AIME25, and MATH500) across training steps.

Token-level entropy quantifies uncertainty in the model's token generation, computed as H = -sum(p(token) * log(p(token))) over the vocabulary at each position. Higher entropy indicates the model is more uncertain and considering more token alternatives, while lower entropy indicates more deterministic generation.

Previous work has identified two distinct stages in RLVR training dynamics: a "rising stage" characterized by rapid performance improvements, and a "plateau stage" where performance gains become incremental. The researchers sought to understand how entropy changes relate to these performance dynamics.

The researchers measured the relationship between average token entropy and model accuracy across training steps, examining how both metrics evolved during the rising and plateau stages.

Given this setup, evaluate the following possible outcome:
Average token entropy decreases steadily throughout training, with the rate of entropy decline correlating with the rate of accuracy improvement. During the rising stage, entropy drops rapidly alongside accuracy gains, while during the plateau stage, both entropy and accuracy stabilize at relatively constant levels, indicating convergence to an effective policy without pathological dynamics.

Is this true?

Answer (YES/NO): NO